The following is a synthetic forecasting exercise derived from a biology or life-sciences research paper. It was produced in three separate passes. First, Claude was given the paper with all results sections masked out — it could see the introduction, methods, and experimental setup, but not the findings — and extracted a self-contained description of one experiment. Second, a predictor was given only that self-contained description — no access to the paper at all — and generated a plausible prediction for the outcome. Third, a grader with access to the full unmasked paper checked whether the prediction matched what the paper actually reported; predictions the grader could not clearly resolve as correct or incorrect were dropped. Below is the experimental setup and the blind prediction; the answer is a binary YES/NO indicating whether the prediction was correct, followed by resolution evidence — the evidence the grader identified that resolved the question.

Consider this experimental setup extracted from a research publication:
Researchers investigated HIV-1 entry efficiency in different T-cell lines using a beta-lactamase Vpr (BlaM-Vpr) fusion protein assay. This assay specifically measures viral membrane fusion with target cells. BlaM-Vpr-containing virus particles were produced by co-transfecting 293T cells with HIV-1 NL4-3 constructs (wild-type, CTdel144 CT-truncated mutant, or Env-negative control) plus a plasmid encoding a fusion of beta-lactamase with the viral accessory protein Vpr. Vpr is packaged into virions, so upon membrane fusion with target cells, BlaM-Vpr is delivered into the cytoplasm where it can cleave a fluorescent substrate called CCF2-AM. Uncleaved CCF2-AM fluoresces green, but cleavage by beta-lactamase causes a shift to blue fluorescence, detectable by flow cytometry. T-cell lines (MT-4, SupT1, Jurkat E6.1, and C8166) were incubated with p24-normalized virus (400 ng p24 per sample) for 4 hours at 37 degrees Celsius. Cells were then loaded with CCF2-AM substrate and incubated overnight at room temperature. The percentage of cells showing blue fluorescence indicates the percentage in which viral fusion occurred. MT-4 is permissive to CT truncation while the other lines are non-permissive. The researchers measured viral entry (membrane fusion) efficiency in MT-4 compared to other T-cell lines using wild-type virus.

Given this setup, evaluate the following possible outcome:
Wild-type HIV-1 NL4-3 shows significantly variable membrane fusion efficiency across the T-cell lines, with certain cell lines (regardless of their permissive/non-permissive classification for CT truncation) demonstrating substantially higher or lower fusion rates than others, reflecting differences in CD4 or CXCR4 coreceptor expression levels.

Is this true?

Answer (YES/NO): NO